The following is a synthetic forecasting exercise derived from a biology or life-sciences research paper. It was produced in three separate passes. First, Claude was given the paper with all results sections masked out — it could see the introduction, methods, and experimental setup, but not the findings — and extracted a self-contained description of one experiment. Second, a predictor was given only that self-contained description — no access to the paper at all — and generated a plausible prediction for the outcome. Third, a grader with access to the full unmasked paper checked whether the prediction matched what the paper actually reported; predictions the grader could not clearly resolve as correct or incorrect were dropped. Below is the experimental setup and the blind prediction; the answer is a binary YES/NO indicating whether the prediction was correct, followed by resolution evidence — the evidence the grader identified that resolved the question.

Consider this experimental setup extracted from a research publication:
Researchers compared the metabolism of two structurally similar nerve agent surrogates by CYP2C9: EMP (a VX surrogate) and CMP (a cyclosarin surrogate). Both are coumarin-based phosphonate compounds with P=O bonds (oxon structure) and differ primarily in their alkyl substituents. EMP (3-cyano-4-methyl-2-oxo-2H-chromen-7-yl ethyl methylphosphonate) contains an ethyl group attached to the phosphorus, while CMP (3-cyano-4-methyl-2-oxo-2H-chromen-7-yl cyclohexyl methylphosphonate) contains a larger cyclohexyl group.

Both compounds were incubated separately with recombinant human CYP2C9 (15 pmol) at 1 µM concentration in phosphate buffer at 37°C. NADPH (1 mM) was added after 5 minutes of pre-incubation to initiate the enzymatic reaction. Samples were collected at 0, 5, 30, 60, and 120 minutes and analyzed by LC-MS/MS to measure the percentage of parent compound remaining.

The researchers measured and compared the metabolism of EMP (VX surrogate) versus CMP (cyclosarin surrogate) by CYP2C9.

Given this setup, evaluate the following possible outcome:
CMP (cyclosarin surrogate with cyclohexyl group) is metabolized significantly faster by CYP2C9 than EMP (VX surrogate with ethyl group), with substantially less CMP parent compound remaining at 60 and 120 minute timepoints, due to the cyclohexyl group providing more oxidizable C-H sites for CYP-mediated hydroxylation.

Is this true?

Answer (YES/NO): YES